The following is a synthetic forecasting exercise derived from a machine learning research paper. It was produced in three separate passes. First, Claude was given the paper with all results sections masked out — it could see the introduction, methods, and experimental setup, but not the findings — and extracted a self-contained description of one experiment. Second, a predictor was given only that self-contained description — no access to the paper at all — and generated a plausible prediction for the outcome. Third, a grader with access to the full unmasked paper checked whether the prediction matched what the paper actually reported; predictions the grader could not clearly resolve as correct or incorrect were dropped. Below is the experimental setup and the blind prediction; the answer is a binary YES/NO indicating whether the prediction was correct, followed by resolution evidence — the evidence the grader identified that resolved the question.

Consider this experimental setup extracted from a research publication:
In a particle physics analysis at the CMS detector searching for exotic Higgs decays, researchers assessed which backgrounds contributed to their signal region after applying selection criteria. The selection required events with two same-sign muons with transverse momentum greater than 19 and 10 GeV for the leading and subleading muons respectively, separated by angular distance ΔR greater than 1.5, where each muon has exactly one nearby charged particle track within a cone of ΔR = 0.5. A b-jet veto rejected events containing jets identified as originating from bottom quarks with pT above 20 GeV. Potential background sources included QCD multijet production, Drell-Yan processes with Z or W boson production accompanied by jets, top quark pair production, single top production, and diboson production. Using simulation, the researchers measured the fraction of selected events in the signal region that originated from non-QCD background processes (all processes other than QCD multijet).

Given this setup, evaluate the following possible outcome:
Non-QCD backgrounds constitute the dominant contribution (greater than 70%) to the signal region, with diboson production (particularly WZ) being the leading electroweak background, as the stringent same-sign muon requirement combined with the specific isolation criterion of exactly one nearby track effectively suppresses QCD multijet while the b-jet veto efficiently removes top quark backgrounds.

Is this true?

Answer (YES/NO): NO